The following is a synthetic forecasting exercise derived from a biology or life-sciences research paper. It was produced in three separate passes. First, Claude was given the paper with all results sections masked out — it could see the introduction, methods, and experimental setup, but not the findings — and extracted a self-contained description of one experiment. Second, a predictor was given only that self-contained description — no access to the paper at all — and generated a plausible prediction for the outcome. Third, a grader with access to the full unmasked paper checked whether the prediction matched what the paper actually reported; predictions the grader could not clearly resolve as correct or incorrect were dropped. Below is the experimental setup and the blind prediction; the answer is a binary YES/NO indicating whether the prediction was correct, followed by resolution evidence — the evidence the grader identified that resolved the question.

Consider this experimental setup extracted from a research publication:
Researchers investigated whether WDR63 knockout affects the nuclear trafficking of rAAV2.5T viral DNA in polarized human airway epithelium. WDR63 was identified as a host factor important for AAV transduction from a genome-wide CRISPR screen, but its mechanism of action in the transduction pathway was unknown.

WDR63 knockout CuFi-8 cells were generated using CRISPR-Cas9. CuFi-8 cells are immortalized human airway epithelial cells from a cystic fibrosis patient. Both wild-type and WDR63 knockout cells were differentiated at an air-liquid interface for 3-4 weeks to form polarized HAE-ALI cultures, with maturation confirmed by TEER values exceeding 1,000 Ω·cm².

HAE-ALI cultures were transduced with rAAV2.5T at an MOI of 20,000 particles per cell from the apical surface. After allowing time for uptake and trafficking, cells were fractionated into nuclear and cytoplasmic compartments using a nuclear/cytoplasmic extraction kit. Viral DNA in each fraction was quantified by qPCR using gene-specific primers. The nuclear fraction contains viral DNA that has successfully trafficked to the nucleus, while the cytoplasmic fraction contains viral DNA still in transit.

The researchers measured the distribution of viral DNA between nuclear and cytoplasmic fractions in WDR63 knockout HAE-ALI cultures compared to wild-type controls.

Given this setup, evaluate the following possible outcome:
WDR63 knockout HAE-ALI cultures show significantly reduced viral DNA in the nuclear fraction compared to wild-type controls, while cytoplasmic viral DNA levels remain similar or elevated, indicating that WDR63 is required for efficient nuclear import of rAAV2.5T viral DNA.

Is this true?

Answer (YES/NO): NO